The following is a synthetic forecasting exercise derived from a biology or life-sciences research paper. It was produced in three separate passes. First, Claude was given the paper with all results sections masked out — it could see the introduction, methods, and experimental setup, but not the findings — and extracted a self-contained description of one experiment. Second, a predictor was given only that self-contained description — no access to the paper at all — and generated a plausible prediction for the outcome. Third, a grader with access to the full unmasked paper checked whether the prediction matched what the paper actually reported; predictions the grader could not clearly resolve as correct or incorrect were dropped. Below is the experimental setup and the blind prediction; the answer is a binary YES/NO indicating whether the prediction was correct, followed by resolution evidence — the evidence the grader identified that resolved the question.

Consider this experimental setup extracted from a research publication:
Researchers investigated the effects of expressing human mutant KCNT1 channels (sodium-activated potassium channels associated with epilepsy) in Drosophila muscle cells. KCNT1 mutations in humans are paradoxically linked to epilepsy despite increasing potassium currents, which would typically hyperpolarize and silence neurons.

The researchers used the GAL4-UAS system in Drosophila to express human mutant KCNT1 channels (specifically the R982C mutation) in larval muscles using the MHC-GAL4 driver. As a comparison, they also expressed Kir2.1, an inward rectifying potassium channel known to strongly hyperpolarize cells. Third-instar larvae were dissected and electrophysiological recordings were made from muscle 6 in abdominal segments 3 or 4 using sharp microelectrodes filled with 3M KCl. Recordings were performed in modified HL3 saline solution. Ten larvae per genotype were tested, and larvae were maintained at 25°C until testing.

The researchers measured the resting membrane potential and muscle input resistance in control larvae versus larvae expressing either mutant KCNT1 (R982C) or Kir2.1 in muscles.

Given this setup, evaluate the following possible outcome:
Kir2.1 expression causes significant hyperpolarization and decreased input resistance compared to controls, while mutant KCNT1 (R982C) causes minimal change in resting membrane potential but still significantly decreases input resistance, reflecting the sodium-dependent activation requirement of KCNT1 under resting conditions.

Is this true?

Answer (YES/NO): NO